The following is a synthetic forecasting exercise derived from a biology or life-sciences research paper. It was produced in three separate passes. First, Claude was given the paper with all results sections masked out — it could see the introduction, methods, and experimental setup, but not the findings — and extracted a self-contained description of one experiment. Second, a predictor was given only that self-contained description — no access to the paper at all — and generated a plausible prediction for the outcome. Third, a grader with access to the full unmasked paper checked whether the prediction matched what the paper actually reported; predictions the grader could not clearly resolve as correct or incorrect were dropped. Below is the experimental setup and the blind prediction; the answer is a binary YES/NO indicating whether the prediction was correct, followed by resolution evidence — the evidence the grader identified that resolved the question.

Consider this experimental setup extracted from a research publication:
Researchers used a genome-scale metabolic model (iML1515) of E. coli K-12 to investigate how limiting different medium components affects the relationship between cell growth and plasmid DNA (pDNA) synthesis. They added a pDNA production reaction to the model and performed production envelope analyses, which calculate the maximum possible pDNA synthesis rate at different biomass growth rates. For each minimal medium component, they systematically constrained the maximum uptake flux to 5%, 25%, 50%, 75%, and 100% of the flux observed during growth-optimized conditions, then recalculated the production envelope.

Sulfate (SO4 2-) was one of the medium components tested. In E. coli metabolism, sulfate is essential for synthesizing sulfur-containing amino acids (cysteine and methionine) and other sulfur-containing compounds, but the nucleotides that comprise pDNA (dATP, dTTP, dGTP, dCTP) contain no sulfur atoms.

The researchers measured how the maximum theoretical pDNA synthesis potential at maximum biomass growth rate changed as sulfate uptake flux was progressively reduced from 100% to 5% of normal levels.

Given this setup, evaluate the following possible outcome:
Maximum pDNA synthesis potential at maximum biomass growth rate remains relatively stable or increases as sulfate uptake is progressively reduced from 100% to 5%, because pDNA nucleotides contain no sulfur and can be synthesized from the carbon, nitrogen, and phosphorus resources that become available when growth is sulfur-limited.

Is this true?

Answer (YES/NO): YES